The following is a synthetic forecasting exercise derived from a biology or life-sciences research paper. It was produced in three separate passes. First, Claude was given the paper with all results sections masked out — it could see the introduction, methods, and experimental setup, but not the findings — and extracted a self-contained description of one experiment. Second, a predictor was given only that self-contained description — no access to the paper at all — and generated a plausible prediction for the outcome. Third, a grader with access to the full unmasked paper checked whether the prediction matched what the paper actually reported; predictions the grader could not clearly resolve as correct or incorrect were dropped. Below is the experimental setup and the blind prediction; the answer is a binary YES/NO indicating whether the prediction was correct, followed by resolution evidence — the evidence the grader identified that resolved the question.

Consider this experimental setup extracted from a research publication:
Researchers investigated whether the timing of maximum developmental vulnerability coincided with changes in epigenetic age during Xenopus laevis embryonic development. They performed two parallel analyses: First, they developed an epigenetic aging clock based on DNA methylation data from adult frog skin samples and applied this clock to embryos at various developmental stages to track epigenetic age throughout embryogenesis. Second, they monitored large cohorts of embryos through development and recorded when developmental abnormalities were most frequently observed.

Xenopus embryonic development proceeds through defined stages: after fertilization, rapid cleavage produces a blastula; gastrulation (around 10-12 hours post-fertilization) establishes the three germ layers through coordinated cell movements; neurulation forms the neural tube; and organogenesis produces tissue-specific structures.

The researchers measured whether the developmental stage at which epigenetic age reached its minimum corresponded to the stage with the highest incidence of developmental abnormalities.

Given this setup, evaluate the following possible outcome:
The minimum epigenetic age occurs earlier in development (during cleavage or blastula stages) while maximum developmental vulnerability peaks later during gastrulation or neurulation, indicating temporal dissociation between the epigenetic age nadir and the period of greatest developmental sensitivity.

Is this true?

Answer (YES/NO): NO